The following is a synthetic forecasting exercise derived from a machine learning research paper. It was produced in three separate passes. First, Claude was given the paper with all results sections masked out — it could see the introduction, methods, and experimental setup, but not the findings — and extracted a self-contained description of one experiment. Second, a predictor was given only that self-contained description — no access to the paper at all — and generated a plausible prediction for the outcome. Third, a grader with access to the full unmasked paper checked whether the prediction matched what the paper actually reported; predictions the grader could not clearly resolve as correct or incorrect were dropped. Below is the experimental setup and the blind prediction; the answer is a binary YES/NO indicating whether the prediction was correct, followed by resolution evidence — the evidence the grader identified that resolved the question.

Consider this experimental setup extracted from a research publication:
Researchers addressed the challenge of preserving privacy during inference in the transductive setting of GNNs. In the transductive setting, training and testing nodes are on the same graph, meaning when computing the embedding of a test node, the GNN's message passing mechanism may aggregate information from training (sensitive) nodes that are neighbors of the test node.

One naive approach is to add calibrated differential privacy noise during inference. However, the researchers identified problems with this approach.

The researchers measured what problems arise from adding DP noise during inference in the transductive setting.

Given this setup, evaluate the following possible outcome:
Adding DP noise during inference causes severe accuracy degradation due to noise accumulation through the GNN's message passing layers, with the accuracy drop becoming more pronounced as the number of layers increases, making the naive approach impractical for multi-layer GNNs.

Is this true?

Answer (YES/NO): NO